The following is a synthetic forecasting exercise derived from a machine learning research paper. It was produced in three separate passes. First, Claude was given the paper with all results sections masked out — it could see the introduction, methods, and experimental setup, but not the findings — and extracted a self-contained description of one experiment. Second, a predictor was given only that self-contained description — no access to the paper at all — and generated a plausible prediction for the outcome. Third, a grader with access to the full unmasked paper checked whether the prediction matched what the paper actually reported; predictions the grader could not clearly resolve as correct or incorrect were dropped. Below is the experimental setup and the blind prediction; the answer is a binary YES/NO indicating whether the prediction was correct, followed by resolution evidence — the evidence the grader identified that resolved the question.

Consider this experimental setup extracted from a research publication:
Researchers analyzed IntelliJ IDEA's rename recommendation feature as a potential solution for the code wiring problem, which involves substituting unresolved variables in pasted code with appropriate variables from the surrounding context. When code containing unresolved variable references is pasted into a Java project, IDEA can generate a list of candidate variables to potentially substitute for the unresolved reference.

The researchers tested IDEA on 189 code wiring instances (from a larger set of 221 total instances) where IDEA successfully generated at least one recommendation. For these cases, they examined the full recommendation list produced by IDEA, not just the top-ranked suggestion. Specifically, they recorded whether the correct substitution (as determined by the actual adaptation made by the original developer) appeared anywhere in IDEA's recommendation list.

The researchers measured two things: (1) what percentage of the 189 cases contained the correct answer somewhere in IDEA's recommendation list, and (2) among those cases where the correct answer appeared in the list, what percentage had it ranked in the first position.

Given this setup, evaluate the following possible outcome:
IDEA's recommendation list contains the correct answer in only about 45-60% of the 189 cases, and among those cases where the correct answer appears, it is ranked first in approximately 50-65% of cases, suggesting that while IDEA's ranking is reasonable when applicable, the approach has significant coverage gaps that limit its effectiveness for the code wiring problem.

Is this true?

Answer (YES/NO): NO